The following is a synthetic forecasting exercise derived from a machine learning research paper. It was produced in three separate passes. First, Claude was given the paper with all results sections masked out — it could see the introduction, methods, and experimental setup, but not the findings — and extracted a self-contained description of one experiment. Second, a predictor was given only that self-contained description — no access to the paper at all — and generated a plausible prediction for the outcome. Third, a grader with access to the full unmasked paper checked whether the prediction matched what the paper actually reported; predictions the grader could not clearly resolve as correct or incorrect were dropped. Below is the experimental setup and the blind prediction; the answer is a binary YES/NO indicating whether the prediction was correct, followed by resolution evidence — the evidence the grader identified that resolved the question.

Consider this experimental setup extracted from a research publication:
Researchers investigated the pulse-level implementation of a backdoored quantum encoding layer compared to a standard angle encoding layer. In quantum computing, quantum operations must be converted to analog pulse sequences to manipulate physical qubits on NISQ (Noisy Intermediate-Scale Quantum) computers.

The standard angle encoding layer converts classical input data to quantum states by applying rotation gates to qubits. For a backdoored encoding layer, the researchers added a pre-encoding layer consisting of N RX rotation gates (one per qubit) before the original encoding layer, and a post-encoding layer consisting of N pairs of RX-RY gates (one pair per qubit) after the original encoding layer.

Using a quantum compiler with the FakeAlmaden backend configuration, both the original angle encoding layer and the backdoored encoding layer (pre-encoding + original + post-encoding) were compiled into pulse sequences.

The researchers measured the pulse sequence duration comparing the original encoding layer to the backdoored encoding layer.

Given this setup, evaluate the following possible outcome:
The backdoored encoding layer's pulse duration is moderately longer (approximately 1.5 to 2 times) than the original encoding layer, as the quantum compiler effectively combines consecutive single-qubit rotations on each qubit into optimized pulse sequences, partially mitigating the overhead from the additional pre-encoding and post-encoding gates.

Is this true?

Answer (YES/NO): NO